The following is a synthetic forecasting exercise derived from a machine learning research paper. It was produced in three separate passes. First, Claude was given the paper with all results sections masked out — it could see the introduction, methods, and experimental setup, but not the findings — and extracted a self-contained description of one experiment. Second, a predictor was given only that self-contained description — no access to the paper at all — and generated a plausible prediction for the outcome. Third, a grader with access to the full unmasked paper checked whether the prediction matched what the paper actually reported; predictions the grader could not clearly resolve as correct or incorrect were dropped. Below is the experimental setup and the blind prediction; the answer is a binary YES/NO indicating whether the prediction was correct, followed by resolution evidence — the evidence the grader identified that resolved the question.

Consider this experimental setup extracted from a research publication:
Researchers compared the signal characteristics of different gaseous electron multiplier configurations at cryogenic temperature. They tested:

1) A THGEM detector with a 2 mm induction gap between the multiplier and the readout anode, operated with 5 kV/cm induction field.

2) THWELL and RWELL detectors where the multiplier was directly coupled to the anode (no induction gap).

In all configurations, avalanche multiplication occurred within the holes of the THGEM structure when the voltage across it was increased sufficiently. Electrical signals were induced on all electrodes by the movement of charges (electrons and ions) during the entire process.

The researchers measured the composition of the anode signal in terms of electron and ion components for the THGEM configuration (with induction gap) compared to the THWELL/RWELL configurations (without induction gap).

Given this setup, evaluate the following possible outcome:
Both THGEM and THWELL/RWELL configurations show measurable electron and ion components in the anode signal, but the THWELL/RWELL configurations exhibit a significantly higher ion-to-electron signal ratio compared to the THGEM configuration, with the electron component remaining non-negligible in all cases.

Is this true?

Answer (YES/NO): NO